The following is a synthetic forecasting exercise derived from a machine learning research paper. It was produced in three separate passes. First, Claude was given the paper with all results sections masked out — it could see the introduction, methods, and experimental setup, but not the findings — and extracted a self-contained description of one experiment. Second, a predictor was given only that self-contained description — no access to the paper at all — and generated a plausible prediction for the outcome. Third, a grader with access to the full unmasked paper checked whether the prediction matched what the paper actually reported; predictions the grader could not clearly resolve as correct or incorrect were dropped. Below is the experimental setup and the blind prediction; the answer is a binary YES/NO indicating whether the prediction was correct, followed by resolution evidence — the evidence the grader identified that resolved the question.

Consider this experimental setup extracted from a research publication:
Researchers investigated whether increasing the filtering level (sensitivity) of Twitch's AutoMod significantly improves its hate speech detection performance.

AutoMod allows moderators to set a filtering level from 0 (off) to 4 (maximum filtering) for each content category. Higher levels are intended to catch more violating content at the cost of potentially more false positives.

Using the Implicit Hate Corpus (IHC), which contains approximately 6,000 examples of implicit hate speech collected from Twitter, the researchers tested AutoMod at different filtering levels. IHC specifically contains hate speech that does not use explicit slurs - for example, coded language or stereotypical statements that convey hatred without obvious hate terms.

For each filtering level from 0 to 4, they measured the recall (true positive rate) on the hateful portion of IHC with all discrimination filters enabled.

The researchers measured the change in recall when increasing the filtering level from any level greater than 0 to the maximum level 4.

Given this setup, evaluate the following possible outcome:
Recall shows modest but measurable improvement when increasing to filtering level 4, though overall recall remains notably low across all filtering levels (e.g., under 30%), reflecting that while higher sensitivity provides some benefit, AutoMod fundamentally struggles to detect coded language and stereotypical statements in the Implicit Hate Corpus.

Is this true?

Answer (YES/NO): NO